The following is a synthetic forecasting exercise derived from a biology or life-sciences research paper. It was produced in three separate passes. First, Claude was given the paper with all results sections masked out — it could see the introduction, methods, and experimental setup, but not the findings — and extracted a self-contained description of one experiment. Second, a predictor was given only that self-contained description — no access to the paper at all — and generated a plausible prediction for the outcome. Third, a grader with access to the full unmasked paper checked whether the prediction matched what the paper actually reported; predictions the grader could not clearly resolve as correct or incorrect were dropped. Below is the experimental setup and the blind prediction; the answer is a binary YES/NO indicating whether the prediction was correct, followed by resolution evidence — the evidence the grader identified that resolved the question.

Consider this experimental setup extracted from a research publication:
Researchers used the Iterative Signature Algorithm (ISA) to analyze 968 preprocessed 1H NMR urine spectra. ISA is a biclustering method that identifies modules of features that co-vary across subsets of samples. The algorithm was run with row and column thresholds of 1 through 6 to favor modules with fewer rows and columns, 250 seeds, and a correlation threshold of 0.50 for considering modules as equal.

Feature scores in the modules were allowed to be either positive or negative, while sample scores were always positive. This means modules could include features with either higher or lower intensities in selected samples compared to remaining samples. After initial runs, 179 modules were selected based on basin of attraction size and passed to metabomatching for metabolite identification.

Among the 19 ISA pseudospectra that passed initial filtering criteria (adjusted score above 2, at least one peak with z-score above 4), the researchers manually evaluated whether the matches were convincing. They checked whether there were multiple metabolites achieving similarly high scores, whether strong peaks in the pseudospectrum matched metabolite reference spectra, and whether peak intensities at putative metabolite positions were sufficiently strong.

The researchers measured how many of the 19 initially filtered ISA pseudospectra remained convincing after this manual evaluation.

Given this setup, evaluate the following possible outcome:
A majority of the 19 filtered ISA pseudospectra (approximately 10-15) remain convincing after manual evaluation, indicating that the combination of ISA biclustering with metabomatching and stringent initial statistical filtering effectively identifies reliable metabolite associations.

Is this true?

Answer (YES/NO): YES